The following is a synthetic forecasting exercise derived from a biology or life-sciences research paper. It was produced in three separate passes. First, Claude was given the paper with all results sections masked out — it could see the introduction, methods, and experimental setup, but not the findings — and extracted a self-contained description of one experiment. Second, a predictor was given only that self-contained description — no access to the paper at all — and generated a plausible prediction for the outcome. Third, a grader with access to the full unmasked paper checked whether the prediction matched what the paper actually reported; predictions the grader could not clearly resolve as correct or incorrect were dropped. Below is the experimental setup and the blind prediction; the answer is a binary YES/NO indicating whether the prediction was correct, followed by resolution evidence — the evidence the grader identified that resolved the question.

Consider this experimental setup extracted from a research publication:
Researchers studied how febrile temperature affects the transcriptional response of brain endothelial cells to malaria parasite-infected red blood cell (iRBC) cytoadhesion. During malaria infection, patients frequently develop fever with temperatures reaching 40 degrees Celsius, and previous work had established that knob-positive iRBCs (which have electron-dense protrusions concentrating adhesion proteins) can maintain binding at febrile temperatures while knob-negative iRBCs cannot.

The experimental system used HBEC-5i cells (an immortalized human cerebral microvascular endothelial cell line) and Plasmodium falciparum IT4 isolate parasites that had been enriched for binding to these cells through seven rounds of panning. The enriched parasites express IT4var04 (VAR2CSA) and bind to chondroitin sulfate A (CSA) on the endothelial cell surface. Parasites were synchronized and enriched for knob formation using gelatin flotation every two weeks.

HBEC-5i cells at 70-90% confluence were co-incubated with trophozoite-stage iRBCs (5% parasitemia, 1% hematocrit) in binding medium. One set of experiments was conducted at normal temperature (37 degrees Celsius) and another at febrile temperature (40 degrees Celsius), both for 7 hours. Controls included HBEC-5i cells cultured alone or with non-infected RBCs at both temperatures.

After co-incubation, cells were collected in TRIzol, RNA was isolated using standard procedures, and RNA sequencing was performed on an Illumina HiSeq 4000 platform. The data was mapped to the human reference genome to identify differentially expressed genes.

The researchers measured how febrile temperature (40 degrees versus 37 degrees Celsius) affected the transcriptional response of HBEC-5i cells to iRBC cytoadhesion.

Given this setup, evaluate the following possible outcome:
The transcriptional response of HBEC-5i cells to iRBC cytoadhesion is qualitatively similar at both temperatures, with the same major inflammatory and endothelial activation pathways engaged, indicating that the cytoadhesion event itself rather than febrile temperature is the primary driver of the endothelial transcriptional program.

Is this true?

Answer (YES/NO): YES